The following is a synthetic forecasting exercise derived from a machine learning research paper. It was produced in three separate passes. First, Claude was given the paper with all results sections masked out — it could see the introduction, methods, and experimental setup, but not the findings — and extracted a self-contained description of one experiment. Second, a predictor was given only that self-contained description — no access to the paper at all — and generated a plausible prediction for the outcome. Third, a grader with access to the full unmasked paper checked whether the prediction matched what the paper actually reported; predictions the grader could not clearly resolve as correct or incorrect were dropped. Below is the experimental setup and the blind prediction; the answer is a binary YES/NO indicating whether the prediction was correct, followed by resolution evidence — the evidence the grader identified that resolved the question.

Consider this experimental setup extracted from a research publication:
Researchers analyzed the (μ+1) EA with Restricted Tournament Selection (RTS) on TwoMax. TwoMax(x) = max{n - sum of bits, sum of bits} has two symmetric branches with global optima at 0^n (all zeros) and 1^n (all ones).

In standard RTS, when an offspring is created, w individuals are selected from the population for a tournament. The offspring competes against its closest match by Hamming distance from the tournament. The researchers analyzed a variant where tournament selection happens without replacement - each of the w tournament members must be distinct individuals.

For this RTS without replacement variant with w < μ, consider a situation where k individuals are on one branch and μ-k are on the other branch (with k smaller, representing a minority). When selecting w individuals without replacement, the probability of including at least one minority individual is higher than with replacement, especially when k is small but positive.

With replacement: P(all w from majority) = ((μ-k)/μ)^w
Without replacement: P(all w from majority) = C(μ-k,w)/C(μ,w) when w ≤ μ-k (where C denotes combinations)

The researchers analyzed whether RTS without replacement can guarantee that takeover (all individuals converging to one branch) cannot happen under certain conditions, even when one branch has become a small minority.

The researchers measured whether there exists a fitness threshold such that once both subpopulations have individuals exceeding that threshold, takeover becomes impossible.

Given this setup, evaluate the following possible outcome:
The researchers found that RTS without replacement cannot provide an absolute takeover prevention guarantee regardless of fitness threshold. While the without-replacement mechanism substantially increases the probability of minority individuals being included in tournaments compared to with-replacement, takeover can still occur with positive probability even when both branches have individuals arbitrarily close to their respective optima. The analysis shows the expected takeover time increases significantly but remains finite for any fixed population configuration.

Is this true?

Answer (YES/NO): NO